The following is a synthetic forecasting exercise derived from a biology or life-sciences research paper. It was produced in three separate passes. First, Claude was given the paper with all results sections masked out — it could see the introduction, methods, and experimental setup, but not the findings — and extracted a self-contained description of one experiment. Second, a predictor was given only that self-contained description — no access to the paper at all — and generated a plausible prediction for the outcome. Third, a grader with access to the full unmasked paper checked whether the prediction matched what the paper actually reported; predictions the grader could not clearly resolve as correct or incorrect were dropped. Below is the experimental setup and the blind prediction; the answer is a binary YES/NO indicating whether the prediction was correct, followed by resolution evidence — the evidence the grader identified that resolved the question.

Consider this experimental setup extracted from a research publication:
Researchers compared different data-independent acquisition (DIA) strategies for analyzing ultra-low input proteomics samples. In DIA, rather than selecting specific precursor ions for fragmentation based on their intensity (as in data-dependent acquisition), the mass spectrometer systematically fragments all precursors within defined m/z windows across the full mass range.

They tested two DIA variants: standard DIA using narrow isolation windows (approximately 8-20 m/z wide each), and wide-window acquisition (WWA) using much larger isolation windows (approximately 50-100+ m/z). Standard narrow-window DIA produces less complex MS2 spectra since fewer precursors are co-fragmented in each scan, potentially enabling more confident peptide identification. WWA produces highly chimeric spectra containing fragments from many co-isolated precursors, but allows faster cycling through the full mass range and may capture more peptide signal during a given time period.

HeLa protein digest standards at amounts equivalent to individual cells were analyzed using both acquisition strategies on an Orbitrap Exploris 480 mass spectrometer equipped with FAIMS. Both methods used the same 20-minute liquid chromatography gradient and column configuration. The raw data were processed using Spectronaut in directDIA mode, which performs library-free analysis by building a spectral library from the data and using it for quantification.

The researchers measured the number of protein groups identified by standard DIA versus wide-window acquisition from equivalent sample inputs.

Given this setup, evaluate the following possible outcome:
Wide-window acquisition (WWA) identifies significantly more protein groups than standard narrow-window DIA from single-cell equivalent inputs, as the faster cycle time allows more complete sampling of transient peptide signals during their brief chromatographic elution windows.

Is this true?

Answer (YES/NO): NO